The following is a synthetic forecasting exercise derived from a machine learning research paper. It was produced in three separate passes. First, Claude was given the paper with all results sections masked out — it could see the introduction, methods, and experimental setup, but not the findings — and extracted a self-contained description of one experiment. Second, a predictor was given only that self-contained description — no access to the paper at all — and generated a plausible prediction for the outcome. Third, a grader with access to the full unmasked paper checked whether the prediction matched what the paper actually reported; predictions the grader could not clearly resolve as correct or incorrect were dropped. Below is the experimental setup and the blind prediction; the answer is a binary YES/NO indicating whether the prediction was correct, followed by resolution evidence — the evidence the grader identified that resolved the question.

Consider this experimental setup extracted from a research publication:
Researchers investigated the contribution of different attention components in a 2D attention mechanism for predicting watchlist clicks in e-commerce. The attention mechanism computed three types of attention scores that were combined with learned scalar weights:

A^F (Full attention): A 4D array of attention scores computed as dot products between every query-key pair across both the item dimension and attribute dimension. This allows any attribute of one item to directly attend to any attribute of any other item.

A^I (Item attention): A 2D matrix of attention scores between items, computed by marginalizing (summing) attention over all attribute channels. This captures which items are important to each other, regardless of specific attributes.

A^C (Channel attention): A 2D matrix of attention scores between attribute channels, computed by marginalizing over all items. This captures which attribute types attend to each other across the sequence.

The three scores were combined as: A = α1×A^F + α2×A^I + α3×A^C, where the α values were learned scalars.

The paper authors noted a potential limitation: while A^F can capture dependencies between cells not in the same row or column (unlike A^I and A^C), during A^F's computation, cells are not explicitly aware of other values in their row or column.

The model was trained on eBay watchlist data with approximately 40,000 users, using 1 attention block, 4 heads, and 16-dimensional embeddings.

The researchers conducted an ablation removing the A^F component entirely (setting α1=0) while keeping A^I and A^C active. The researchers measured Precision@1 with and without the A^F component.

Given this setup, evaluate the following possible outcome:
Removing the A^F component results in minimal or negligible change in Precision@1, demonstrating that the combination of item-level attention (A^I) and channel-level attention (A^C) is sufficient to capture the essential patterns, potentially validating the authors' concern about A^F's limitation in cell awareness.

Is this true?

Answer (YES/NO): YES